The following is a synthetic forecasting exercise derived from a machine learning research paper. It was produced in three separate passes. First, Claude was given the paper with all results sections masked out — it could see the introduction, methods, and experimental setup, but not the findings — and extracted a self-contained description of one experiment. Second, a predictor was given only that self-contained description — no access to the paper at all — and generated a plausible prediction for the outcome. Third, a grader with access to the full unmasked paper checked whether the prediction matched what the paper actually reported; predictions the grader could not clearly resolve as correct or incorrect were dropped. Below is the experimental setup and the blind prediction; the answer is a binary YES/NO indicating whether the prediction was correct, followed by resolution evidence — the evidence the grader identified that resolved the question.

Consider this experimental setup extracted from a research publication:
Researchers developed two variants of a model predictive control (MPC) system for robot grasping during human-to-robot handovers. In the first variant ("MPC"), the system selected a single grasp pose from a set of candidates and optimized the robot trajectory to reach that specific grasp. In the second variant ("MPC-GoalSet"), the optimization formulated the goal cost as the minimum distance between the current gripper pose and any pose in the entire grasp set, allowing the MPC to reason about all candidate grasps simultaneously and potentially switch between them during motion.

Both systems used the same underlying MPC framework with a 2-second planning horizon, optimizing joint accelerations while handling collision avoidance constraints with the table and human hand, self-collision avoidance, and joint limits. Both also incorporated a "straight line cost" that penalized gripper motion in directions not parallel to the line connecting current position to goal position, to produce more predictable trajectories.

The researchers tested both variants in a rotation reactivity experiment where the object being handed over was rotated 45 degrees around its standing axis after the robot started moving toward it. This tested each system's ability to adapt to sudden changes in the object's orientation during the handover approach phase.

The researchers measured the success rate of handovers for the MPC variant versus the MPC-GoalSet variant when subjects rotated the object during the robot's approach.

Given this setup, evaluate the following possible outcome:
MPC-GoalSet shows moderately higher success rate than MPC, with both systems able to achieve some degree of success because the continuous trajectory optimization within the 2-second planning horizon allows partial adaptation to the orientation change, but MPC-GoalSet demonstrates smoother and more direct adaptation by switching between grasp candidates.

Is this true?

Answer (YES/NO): NO